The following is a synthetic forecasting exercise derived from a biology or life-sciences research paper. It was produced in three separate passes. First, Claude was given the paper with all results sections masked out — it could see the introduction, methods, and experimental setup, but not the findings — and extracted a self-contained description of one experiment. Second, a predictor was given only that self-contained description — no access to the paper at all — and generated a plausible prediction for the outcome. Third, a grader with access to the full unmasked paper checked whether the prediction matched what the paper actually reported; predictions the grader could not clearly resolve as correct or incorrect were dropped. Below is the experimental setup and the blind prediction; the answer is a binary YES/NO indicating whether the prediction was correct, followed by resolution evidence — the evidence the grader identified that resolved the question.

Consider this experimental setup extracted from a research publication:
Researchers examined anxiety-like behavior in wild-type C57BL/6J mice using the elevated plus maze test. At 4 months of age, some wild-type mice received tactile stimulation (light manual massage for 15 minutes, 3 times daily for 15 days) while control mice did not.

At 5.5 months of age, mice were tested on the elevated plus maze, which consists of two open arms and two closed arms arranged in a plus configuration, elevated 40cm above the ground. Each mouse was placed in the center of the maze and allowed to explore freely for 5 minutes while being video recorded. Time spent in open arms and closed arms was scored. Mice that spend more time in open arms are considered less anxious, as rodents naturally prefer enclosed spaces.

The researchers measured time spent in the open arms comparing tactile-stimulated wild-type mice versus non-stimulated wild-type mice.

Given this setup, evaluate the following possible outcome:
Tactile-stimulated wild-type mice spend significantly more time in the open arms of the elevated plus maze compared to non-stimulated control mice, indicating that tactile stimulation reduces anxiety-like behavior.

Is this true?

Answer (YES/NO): YES